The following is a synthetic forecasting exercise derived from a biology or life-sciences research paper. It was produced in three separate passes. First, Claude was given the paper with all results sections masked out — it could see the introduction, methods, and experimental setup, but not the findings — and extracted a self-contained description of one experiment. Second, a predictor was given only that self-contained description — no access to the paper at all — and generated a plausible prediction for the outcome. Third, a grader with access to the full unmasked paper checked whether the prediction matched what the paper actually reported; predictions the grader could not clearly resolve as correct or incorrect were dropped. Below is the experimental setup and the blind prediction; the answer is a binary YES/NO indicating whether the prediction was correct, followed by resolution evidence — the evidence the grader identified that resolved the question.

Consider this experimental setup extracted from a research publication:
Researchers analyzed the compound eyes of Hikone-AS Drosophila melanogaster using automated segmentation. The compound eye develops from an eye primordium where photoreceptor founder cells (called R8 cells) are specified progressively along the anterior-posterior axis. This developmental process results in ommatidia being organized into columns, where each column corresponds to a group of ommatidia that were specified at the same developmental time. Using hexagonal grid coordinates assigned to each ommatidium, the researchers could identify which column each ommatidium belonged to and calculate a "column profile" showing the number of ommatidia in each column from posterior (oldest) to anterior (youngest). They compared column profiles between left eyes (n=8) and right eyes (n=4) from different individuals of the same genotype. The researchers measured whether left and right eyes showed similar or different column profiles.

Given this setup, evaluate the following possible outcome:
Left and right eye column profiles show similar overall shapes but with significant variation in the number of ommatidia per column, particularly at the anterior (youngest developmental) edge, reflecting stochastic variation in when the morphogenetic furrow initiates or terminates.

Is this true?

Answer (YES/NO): NO